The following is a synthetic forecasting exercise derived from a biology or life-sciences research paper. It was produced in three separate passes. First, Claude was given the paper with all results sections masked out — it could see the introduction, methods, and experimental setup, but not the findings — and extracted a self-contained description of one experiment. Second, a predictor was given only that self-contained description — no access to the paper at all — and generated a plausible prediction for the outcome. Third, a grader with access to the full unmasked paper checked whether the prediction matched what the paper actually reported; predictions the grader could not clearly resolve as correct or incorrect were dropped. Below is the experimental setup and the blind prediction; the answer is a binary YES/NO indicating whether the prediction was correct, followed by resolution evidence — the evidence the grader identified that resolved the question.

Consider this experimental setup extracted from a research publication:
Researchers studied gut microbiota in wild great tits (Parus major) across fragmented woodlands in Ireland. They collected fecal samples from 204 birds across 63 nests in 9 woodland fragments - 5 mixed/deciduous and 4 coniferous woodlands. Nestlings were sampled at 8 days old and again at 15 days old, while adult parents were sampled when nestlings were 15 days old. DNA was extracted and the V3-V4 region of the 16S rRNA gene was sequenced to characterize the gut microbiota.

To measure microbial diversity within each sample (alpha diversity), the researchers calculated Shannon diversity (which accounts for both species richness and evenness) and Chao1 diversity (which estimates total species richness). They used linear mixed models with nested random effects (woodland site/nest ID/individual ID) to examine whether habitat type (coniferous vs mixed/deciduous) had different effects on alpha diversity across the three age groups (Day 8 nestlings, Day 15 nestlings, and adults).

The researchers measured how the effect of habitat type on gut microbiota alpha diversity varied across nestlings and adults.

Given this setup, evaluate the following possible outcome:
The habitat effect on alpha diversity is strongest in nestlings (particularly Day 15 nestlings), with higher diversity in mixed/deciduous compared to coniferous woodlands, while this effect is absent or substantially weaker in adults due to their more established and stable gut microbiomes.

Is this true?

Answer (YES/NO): NO